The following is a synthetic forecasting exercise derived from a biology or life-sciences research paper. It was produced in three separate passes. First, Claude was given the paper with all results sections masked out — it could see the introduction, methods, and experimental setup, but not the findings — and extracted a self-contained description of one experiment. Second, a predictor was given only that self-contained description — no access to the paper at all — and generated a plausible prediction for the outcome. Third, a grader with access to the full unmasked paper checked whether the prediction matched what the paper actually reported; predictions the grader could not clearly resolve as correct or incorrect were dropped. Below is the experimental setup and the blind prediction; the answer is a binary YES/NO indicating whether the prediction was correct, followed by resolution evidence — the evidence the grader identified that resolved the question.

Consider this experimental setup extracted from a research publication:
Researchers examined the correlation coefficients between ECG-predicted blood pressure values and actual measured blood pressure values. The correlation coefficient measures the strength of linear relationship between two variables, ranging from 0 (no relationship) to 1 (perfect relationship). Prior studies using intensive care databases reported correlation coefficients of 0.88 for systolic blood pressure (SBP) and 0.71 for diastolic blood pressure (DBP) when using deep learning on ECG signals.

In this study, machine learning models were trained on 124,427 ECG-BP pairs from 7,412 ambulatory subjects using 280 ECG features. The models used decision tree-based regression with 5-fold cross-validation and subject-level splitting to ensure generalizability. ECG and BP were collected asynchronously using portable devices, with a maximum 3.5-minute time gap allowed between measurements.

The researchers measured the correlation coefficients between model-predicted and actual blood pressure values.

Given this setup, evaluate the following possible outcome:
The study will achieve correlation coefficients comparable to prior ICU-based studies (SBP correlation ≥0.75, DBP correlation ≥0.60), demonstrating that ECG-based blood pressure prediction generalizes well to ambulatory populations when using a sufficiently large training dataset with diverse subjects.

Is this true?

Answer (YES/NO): NO